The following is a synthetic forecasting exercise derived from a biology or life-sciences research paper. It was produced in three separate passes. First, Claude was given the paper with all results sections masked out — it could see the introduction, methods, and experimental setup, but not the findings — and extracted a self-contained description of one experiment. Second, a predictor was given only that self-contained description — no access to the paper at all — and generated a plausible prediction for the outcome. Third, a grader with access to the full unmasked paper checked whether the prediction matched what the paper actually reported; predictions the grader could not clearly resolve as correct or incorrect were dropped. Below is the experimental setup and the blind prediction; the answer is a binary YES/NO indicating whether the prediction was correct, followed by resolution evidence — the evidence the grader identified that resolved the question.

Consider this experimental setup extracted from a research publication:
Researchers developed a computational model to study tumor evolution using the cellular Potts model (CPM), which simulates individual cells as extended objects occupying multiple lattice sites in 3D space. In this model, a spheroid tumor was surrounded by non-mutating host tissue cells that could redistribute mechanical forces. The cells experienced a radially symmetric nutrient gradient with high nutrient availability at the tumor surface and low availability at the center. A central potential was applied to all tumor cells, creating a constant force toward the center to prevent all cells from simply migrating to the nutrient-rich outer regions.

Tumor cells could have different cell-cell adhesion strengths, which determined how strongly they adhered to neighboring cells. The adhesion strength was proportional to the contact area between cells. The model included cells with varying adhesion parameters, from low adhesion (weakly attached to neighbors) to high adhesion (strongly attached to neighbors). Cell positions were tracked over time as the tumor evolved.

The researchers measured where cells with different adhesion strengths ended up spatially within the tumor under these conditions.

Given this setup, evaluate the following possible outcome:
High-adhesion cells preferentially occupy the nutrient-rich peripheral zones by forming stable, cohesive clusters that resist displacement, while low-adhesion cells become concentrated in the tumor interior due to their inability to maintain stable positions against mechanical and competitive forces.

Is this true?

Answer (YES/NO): NO